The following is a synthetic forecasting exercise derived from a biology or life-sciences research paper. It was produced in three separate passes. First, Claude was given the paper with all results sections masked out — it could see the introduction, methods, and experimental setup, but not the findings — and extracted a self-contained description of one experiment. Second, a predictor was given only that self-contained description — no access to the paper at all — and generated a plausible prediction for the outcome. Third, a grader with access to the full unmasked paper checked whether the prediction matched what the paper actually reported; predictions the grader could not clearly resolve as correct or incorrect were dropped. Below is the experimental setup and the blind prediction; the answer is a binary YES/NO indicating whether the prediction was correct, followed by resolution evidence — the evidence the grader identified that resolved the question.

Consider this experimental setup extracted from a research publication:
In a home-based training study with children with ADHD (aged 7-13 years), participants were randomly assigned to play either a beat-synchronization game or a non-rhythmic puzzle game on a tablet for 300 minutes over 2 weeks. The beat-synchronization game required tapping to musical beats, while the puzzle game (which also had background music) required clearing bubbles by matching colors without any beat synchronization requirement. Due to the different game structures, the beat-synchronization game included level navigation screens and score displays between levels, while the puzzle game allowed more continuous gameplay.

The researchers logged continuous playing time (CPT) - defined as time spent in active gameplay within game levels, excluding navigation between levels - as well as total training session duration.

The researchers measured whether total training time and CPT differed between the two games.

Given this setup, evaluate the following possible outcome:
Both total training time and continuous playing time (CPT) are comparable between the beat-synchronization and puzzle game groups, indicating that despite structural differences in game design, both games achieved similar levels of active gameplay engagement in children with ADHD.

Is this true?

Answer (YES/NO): NO